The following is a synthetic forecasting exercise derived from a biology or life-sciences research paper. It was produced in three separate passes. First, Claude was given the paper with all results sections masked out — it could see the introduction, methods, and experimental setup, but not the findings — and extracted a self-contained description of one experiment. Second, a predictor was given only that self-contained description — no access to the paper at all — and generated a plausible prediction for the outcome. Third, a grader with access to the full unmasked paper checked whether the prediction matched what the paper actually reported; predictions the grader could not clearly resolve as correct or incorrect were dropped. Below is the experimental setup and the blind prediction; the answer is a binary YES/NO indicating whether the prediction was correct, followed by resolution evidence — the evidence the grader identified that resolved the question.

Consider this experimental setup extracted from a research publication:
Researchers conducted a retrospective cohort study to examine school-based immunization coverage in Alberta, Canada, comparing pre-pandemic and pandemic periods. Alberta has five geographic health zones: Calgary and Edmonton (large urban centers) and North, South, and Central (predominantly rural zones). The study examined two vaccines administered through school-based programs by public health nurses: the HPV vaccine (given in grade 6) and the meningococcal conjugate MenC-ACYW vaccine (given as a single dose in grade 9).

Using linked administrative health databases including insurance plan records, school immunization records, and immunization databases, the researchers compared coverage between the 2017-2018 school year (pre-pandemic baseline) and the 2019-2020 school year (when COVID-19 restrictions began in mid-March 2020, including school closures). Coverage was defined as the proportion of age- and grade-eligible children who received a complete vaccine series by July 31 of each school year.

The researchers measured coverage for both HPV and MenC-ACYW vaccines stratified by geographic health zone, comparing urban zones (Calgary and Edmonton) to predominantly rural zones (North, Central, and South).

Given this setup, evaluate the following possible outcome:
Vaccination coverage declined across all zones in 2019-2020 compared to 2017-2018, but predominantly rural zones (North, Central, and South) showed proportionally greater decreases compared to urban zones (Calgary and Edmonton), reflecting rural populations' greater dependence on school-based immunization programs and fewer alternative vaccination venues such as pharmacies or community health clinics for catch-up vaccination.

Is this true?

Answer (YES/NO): NO